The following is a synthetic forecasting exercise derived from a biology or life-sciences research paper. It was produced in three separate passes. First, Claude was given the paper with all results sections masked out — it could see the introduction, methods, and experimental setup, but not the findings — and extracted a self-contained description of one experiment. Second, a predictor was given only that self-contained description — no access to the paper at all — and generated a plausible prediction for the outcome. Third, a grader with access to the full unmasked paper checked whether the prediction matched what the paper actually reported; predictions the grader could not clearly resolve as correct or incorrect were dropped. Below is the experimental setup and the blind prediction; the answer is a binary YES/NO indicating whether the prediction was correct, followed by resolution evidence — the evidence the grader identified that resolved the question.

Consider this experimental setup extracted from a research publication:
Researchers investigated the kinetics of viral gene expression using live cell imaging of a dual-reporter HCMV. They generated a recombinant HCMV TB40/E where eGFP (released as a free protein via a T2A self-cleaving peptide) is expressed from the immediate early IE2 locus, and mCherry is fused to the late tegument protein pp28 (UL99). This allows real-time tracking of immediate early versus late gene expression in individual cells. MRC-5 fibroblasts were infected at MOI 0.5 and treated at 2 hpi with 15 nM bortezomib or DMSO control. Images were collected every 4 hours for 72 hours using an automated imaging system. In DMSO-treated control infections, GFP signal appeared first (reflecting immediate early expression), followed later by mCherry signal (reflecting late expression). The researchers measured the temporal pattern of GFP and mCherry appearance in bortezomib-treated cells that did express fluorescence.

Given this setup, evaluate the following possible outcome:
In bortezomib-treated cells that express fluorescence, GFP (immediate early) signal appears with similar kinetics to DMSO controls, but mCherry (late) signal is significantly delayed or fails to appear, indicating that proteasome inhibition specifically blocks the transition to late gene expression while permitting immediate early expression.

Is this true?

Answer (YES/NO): NO